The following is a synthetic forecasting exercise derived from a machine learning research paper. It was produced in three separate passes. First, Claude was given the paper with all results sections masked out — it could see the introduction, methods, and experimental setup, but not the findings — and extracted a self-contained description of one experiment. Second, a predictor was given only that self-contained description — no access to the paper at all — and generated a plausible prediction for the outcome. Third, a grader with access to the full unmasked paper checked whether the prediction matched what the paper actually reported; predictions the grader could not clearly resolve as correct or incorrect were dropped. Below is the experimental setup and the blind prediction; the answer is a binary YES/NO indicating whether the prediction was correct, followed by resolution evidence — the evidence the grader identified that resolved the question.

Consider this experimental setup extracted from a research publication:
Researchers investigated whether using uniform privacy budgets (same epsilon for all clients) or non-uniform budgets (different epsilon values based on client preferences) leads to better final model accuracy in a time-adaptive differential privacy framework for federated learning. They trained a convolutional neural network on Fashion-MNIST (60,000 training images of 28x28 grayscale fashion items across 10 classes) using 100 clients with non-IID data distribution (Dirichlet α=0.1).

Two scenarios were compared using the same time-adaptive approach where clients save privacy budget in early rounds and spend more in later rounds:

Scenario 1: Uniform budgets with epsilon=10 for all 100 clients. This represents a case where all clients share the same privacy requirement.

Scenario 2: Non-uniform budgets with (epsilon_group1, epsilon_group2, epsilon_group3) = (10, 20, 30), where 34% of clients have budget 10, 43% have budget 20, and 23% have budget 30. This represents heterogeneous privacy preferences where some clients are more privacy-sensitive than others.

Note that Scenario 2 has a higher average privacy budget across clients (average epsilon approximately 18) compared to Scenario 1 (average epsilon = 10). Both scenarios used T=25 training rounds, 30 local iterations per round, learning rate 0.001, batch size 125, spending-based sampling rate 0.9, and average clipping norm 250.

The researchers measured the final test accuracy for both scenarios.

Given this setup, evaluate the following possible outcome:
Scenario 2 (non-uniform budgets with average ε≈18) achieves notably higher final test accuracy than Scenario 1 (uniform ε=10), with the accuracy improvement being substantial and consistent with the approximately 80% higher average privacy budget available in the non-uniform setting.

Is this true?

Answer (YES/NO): NO